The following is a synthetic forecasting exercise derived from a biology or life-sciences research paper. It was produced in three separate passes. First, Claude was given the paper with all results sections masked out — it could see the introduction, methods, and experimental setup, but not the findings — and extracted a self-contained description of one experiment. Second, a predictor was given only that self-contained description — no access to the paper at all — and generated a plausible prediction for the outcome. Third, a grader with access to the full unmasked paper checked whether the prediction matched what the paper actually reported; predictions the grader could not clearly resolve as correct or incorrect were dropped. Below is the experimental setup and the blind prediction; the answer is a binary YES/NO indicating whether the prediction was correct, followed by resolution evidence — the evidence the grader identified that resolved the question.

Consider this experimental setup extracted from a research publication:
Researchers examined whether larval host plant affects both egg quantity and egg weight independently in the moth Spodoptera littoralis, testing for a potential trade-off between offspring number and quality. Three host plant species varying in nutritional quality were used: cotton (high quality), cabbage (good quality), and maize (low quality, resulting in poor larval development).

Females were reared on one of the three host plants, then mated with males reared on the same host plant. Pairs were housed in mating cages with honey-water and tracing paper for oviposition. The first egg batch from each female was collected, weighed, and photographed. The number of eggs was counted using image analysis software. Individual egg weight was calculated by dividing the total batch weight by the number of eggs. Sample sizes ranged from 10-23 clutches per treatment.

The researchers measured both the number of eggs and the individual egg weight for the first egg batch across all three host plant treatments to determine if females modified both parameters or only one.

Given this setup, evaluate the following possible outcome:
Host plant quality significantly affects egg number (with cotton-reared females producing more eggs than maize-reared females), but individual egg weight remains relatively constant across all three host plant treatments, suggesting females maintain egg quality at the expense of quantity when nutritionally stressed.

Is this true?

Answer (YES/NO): YES